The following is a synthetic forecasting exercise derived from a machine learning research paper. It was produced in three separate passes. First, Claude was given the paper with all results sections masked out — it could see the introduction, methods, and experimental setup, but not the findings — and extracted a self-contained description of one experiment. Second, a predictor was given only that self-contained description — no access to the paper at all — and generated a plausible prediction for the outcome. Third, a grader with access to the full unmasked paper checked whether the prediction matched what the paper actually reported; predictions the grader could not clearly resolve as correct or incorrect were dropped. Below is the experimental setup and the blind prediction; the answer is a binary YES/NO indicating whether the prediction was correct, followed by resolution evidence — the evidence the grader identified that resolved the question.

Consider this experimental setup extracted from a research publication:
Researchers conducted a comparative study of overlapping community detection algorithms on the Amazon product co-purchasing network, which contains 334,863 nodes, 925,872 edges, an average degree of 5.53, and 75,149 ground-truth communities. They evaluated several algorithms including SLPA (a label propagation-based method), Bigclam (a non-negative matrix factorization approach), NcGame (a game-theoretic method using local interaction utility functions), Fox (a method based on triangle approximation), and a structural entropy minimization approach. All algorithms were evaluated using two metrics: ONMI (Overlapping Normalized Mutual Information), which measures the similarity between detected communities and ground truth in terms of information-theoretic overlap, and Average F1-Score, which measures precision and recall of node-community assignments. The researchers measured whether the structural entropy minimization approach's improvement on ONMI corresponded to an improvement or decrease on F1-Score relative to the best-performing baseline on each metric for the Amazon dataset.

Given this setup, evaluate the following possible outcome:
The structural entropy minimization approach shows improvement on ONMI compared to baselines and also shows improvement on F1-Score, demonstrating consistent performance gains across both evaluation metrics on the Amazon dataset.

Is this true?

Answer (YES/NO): NO